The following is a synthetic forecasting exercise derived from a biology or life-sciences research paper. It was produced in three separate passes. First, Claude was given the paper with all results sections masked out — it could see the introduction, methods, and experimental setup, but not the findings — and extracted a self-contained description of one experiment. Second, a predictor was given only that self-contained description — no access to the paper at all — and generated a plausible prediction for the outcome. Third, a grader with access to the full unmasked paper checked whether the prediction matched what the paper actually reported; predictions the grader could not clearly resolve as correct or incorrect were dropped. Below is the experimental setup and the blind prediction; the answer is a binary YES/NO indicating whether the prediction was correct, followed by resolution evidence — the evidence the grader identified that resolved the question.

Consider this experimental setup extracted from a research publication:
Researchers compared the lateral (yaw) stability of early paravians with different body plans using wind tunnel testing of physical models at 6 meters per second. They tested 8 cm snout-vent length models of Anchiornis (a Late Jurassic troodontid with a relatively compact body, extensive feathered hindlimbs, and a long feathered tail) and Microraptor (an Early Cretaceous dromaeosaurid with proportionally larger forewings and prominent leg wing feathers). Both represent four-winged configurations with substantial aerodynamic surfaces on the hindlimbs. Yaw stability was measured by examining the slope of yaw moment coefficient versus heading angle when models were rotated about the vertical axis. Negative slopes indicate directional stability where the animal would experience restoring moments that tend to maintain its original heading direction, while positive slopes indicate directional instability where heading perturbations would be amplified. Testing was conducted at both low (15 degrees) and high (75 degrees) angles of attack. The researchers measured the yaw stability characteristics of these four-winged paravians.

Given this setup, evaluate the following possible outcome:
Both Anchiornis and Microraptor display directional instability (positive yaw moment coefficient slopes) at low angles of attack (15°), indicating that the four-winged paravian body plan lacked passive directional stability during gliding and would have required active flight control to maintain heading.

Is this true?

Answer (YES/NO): NO